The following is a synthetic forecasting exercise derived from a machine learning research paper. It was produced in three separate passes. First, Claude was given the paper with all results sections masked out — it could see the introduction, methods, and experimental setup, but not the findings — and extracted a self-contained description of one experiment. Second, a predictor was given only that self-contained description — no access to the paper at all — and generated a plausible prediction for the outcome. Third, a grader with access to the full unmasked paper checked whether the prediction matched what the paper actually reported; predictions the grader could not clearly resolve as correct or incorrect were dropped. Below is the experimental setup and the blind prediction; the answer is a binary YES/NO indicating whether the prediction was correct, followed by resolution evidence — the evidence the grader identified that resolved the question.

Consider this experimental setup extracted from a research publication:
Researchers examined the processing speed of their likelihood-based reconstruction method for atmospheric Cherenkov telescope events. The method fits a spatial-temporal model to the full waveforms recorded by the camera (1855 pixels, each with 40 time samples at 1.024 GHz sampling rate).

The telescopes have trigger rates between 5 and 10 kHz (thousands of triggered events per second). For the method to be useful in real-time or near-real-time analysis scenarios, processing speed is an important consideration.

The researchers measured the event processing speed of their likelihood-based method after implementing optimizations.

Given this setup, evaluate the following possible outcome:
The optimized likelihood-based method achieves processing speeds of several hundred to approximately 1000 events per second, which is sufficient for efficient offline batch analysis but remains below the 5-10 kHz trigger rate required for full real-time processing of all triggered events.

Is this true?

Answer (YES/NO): NO